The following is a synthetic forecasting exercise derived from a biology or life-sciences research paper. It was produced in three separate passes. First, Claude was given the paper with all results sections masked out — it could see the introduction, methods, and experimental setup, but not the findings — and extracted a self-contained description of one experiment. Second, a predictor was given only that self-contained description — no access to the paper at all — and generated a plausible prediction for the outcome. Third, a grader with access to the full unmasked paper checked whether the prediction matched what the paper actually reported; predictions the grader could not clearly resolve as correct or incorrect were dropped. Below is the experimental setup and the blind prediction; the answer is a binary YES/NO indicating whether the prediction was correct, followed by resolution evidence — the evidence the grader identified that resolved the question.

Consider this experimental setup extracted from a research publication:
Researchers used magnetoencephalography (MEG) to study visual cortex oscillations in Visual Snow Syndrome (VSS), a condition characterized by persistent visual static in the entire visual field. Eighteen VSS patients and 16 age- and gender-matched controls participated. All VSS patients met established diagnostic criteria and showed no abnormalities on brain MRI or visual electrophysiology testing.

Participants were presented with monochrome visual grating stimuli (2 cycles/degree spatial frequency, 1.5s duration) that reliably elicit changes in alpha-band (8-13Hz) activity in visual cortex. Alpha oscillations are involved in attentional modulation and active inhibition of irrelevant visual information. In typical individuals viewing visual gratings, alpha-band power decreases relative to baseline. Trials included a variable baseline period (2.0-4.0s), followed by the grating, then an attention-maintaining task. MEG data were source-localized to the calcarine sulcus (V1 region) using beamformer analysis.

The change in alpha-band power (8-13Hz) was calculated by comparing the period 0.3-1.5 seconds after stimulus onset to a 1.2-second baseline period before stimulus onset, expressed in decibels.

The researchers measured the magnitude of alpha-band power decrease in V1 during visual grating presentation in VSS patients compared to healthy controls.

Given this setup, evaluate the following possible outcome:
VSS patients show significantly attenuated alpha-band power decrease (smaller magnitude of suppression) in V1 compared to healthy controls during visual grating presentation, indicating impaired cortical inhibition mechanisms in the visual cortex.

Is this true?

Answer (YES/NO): NO